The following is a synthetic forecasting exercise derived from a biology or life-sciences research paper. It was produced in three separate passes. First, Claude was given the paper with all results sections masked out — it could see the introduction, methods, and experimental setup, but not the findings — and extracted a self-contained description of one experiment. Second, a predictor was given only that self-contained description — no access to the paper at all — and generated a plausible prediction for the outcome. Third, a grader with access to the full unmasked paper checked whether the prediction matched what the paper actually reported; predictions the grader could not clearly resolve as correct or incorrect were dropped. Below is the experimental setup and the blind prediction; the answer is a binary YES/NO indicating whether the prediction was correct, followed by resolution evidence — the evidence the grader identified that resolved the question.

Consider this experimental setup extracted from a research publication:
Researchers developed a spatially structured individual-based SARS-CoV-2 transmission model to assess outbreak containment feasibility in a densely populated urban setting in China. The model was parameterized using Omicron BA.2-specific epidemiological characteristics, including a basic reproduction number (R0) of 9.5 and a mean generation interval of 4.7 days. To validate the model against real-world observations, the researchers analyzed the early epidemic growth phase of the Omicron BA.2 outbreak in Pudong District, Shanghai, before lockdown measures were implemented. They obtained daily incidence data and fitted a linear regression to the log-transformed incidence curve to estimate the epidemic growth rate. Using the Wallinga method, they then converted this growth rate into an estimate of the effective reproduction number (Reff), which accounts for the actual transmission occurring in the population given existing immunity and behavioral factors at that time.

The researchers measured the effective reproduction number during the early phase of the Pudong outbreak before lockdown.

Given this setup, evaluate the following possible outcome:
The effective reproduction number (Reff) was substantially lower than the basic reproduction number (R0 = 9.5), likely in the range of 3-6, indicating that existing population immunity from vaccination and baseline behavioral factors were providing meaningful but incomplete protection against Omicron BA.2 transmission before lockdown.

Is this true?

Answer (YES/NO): NO